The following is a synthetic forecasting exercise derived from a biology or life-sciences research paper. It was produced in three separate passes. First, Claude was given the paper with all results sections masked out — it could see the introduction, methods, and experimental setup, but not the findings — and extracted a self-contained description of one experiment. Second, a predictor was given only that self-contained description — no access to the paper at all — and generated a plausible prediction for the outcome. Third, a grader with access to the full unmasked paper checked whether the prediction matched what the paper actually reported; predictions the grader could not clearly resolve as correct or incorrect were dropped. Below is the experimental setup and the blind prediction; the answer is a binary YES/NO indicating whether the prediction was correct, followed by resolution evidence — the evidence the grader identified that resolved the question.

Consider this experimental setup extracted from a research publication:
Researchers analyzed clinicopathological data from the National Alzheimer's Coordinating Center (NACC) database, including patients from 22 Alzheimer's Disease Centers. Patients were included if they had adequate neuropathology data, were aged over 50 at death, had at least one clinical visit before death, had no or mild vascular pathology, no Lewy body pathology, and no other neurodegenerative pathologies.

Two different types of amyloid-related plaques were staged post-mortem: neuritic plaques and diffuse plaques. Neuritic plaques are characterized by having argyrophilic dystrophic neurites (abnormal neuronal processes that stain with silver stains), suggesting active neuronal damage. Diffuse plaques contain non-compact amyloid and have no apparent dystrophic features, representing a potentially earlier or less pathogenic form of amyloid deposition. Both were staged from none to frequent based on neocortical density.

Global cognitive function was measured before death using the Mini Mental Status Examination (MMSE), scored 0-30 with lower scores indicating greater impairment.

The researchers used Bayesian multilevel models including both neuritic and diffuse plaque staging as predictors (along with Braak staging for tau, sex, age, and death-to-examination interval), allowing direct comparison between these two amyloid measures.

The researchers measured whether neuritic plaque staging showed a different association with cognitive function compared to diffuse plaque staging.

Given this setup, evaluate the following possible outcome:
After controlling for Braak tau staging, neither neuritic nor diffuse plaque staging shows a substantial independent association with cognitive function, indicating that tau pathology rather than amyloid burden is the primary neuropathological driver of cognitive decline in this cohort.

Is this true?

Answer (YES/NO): YES